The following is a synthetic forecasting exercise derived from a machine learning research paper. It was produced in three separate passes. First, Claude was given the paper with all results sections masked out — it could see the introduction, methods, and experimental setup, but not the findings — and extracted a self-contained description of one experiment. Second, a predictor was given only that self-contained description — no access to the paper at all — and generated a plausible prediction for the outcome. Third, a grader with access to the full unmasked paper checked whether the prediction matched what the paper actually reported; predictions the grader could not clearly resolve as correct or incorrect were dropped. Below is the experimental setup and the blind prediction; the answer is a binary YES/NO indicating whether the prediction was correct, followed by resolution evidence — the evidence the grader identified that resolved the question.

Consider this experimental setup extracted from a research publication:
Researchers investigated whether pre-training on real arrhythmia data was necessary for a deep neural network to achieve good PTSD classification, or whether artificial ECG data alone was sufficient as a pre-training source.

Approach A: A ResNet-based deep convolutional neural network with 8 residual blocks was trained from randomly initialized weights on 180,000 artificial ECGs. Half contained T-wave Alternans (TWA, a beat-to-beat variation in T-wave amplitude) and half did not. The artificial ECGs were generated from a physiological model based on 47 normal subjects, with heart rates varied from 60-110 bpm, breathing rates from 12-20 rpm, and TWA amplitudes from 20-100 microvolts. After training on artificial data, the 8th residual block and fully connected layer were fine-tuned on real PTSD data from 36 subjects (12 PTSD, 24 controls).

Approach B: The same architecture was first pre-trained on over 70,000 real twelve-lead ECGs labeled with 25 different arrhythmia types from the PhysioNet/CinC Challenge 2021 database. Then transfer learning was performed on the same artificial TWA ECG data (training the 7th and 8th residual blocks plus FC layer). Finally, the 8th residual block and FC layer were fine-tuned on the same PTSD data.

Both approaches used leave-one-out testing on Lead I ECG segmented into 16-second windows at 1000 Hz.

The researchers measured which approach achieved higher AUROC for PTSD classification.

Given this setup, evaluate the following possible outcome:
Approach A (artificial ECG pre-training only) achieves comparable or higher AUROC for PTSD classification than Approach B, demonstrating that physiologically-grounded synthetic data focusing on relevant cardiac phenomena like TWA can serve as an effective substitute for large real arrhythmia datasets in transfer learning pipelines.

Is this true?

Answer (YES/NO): NO